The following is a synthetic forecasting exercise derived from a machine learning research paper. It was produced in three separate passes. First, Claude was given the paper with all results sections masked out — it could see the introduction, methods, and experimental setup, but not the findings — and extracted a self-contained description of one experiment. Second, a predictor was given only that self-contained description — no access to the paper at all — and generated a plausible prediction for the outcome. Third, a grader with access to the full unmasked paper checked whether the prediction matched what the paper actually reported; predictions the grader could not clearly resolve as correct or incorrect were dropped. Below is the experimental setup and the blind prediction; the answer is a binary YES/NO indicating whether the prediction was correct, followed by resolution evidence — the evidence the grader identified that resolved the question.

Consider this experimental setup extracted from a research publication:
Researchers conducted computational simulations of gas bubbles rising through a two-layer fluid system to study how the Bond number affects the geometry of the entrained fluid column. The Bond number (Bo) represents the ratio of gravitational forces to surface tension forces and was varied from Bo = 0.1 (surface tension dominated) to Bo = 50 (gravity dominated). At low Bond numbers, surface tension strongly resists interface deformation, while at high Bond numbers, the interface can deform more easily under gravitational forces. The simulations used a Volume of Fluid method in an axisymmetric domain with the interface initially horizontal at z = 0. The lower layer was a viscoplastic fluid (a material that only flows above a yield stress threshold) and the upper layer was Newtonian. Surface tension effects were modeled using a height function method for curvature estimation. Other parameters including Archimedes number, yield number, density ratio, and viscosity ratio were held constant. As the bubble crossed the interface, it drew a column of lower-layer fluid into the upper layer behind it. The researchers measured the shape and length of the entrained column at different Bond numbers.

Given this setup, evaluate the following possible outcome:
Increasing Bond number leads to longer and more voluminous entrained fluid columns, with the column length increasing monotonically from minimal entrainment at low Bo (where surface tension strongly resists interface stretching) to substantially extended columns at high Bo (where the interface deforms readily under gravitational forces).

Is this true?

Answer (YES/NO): NO